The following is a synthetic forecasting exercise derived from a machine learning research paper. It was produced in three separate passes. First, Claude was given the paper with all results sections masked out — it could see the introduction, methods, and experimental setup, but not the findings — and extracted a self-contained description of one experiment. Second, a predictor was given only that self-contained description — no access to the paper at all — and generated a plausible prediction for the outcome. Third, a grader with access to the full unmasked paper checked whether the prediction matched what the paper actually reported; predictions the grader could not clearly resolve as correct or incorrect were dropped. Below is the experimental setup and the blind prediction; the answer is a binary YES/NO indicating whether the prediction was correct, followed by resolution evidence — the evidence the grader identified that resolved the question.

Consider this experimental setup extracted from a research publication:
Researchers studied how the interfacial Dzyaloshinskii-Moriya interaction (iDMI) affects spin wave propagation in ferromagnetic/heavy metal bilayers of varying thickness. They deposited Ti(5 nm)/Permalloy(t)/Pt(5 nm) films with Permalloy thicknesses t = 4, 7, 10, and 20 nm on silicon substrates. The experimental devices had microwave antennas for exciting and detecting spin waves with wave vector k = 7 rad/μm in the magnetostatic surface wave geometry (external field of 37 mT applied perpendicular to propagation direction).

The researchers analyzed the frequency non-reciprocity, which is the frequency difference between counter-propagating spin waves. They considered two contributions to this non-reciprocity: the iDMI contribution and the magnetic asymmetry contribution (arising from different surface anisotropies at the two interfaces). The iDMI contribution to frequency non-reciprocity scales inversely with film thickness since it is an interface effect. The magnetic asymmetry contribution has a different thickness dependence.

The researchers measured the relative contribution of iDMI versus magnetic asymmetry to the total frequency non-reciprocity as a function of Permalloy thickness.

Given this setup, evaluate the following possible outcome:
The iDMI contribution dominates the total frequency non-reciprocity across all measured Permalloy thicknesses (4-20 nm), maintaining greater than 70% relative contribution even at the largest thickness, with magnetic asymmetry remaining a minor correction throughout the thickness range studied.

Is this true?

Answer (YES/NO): NO